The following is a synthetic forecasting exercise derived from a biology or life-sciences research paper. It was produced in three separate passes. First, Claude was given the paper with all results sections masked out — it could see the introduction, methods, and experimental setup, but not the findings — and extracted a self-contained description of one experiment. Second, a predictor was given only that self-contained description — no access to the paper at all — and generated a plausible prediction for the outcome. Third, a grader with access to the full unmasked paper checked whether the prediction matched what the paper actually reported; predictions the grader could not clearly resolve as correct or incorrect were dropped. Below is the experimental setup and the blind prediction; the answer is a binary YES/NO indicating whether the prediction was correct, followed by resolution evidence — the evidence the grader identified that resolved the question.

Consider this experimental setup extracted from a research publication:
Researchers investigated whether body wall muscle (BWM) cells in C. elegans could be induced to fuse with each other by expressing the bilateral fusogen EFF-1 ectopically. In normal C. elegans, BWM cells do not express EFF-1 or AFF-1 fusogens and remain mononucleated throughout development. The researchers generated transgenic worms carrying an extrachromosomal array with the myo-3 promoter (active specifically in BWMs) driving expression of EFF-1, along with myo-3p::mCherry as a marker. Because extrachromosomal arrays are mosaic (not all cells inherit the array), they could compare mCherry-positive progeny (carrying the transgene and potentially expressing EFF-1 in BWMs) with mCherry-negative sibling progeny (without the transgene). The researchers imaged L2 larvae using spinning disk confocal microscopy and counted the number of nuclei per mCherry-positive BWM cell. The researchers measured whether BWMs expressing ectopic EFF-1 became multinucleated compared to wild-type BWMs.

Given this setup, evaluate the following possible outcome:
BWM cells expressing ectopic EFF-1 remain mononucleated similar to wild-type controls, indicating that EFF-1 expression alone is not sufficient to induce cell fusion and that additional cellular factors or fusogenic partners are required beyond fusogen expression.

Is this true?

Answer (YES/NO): NO